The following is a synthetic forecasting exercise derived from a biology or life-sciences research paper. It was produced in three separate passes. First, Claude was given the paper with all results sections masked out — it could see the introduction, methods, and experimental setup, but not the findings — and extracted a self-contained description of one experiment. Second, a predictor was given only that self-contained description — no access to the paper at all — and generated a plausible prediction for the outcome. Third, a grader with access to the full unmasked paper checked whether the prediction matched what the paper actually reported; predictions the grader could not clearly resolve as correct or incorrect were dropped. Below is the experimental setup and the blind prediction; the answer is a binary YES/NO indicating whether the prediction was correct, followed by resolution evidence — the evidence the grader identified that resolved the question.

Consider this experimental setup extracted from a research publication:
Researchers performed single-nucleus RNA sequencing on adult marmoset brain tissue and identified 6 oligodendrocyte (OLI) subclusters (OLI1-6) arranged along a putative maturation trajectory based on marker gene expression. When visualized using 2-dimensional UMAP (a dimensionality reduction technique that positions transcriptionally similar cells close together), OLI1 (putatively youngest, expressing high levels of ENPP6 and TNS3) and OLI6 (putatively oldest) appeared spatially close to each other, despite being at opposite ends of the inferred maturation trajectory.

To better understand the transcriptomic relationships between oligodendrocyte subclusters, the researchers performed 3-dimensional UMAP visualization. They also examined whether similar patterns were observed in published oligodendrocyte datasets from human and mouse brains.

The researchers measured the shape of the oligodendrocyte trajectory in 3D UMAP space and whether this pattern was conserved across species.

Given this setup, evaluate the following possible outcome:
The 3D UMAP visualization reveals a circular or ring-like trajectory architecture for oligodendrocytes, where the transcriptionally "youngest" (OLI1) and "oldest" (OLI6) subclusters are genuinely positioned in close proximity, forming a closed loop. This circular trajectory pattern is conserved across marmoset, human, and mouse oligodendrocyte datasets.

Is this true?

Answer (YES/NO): NO